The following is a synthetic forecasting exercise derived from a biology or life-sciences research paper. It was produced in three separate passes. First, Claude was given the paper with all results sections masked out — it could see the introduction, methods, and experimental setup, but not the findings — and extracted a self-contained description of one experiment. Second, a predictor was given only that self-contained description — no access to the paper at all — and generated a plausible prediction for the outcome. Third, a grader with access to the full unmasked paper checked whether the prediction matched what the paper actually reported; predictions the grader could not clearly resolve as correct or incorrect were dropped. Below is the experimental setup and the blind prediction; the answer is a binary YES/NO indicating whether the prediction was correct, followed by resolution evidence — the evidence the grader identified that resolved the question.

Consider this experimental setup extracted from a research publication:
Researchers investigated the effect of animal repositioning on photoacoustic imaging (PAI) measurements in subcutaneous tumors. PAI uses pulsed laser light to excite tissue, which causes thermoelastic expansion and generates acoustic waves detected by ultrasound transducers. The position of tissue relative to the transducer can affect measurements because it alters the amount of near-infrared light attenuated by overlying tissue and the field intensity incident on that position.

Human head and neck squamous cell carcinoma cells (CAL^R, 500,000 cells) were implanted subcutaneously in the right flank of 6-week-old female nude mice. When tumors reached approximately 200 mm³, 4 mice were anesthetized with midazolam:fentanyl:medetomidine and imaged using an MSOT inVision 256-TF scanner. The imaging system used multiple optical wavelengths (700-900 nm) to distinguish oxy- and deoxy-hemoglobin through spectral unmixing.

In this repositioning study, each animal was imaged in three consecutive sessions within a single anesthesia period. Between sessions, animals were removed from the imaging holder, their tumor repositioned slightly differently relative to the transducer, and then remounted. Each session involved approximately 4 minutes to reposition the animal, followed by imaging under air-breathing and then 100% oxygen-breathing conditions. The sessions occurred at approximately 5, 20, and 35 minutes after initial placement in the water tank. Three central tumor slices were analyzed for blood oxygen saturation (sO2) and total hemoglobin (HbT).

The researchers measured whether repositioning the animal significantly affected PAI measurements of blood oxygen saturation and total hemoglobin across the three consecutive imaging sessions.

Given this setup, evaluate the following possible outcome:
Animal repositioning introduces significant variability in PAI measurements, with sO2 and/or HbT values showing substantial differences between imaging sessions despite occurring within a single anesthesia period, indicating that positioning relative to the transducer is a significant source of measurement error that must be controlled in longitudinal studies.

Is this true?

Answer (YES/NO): NO